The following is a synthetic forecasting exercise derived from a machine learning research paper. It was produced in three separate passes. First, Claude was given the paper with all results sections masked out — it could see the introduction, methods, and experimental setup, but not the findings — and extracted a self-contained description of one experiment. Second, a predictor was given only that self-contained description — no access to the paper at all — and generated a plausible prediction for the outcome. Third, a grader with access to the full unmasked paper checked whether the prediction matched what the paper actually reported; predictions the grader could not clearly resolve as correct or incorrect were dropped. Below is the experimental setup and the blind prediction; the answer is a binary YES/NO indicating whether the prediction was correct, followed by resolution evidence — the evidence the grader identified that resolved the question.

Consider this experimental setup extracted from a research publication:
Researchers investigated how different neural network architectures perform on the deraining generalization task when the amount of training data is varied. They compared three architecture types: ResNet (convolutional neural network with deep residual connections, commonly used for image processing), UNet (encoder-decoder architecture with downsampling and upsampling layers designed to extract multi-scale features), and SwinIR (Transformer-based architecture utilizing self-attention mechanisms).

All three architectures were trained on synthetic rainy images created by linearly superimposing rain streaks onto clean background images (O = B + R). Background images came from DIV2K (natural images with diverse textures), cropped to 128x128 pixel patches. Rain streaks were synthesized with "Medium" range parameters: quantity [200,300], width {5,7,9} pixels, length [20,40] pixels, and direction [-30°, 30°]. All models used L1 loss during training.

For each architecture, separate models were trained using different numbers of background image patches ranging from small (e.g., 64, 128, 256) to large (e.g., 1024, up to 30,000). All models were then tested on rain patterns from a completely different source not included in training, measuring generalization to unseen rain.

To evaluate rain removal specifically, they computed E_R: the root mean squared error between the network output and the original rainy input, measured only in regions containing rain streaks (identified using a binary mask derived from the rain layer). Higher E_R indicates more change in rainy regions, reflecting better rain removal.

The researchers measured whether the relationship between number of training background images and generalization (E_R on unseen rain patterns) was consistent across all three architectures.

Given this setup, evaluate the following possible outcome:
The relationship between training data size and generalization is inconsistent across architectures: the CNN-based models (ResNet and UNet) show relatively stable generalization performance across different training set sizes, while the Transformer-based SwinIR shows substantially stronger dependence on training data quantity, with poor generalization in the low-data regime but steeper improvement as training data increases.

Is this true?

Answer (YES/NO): NO